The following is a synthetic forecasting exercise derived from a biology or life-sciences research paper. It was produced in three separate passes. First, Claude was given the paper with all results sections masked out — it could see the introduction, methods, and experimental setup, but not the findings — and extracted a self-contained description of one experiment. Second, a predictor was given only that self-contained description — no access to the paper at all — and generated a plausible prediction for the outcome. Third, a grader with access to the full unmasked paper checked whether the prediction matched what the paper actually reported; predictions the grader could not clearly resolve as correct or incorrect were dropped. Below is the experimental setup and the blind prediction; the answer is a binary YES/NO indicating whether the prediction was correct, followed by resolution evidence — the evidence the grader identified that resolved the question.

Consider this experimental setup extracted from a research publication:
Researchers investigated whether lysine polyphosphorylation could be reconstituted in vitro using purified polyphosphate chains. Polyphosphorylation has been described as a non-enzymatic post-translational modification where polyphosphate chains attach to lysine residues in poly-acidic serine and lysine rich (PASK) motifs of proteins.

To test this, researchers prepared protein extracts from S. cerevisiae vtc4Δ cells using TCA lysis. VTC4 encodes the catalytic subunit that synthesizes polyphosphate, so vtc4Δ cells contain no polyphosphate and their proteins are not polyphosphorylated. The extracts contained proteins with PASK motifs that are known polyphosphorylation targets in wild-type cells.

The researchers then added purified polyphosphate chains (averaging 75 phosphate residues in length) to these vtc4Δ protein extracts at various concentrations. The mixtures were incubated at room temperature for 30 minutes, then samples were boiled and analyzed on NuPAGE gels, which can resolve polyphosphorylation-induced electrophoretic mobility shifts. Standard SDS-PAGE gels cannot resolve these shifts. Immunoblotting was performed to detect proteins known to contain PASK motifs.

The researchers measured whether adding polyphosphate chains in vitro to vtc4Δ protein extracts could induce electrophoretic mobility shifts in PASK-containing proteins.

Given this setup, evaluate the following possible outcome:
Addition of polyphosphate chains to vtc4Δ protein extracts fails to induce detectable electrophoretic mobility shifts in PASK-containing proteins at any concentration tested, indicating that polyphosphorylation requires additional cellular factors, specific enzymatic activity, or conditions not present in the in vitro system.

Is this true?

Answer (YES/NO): NO